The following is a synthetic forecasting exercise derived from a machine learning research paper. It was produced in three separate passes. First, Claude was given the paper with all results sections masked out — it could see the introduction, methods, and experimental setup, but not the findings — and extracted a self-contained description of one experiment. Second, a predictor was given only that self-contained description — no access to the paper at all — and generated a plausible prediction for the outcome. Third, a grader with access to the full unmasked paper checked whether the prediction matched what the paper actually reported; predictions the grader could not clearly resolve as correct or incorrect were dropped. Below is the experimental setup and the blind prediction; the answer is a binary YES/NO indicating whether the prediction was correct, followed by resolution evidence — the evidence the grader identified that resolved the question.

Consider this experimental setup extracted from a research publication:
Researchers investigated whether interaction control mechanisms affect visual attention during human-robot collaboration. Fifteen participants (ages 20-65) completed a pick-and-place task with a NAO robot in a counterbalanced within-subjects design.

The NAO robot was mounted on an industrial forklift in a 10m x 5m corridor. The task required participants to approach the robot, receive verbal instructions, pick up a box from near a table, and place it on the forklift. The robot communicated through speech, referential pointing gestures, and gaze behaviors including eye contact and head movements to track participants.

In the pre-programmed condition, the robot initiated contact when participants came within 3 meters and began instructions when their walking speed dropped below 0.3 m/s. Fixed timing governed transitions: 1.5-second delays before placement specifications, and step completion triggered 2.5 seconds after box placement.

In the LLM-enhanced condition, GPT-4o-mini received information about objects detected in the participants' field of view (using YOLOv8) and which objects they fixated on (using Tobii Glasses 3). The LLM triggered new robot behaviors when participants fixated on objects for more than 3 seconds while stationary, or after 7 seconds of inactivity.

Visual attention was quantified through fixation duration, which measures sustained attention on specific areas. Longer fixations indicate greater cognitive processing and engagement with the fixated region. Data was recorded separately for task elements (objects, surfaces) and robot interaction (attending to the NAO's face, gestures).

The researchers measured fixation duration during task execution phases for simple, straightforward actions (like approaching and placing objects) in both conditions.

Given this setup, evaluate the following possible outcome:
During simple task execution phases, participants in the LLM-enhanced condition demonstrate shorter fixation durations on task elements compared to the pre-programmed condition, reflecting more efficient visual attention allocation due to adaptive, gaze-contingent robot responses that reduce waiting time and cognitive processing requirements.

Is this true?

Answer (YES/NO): NO